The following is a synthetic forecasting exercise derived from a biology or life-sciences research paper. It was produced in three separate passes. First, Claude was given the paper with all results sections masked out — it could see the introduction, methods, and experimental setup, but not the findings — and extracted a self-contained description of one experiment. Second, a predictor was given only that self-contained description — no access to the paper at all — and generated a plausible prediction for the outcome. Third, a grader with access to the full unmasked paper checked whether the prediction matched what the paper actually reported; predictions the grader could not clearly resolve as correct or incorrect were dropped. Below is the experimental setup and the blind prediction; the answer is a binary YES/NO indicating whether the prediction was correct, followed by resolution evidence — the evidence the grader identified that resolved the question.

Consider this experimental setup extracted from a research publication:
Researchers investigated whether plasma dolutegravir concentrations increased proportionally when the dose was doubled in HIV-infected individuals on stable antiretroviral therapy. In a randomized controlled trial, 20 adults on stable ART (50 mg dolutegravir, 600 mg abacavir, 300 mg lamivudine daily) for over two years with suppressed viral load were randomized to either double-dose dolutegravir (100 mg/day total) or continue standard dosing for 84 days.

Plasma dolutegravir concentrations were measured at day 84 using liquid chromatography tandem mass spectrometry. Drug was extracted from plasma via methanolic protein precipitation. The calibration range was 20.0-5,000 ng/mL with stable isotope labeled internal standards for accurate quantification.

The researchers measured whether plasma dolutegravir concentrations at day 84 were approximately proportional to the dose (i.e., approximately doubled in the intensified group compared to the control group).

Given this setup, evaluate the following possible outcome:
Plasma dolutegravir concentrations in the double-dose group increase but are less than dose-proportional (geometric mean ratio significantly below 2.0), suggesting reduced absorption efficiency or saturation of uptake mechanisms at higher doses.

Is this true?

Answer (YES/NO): NO